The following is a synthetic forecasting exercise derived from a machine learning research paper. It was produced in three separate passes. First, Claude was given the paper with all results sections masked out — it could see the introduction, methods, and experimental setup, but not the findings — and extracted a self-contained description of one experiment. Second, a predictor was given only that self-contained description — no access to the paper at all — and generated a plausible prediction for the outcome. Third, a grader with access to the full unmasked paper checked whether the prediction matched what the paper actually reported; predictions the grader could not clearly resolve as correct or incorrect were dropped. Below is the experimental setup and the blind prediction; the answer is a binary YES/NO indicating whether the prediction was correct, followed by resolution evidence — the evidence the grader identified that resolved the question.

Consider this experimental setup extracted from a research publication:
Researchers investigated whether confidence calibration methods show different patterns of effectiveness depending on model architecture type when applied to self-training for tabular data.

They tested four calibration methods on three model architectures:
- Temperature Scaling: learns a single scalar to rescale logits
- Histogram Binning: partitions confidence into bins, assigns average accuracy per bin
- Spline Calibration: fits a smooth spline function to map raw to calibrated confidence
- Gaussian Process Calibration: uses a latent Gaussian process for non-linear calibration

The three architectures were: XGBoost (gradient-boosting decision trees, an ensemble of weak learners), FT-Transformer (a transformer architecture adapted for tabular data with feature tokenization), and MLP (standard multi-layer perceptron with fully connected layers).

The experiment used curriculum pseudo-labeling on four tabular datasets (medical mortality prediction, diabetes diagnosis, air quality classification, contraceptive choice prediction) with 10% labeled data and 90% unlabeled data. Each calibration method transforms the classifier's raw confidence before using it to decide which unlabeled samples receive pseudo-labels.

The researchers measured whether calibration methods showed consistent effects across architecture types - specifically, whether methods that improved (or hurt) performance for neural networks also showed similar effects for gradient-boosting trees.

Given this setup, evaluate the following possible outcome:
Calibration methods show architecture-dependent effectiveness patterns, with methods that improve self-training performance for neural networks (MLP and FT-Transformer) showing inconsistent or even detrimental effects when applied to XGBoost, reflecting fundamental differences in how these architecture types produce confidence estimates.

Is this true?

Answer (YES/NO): NO